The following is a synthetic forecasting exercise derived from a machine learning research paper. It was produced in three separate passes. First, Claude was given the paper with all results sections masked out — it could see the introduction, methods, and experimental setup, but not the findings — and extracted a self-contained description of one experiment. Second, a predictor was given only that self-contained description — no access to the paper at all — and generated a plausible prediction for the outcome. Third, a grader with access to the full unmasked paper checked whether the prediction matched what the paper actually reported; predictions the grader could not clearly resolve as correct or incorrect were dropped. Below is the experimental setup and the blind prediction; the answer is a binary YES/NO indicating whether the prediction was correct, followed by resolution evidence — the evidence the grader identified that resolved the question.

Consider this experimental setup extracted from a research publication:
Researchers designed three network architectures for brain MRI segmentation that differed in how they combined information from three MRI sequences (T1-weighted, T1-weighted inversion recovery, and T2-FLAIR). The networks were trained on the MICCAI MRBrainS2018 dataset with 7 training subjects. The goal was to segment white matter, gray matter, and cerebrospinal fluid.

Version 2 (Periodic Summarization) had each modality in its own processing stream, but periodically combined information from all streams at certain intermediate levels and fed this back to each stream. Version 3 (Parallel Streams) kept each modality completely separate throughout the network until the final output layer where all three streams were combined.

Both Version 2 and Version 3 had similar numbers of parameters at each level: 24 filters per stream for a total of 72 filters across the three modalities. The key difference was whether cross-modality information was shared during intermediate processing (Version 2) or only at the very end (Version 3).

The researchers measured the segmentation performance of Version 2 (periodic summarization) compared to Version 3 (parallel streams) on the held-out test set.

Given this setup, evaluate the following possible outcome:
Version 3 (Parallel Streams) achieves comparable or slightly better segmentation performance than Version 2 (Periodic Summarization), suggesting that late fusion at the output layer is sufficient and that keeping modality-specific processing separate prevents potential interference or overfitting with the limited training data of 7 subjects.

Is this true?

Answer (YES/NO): YES